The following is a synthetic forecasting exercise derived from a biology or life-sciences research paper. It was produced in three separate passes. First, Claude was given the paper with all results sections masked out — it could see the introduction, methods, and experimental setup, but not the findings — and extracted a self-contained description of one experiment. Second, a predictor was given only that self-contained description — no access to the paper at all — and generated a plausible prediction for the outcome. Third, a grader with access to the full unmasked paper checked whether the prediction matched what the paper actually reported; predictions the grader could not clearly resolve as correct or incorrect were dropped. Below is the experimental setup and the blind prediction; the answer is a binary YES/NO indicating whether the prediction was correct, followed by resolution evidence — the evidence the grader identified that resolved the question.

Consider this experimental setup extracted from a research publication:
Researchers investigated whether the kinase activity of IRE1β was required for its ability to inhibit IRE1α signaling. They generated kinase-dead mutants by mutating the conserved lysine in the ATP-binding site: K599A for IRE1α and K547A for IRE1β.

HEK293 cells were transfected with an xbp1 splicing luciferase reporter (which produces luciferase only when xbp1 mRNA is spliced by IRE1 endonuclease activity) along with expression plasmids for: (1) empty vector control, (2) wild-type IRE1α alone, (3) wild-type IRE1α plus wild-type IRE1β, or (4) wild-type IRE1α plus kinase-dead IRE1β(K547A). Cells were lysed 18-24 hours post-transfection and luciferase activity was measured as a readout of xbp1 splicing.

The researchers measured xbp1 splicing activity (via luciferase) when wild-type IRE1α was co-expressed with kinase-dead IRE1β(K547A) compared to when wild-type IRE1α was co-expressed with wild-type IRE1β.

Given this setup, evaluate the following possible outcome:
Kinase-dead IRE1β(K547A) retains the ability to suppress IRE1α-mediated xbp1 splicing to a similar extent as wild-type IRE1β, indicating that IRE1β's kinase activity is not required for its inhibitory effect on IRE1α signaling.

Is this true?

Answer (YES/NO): YES